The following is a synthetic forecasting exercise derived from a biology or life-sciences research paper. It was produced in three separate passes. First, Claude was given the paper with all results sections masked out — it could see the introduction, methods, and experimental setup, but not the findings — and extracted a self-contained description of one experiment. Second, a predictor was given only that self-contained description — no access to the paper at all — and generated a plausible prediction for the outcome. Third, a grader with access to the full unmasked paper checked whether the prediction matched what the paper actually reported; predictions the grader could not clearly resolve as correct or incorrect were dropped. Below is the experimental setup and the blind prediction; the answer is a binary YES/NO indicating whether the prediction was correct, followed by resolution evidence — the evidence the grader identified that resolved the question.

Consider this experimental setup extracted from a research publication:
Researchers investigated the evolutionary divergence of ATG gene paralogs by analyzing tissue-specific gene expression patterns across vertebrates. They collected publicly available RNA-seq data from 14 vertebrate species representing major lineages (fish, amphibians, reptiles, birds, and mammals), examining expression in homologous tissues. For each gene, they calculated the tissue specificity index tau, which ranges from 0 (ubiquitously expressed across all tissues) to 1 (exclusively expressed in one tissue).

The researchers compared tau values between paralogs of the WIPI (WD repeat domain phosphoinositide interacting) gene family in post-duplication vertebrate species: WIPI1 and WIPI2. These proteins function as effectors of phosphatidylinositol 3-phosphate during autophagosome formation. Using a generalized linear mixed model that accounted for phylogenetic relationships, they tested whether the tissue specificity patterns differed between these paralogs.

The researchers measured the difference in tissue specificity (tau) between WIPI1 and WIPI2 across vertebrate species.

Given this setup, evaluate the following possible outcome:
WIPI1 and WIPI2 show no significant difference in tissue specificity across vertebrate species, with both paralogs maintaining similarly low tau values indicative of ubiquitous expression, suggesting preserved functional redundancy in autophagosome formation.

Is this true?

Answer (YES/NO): NO